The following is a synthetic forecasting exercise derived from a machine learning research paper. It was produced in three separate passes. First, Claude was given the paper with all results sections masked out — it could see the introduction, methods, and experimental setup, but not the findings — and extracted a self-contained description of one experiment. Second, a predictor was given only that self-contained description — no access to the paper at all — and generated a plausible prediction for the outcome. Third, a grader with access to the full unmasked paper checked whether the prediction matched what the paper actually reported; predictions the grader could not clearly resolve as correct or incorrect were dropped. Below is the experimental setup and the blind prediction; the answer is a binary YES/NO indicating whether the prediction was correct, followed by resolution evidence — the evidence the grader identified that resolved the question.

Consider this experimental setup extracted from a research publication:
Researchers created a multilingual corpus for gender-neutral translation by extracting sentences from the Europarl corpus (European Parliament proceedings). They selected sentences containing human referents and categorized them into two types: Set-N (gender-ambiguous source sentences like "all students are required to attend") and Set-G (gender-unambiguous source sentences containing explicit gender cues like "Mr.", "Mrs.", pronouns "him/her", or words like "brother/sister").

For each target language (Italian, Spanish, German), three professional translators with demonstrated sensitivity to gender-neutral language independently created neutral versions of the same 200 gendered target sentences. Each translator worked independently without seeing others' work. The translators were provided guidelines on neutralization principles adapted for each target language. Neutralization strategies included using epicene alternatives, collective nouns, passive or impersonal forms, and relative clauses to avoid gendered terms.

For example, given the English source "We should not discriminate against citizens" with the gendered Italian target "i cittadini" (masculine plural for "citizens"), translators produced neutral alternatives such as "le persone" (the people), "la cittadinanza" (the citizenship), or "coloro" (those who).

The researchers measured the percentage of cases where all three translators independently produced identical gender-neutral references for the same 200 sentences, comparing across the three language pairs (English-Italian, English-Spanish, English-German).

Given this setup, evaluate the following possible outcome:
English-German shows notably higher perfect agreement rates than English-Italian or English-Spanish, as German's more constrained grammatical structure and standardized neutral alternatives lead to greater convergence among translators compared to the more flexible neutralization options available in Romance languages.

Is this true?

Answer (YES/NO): NO